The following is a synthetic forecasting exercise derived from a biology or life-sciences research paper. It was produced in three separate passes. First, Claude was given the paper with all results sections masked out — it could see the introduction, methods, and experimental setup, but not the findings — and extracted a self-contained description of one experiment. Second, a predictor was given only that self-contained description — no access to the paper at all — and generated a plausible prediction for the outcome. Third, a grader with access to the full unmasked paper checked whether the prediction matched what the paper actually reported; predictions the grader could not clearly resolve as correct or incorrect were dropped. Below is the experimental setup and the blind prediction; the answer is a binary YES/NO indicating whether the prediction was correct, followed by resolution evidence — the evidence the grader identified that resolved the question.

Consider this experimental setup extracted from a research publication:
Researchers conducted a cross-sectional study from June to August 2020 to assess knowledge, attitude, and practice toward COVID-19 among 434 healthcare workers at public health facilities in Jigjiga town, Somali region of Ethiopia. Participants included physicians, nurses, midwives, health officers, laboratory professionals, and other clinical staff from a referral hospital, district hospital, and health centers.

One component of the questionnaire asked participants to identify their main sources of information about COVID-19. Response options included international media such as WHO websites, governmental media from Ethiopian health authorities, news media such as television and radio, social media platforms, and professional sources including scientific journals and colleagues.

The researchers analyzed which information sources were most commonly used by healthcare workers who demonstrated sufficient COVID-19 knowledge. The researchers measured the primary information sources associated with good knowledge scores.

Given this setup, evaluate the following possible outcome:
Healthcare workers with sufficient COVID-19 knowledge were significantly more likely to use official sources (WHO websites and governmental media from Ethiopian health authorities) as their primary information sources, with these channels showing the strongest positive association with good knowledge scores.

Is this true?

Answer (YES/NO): NO